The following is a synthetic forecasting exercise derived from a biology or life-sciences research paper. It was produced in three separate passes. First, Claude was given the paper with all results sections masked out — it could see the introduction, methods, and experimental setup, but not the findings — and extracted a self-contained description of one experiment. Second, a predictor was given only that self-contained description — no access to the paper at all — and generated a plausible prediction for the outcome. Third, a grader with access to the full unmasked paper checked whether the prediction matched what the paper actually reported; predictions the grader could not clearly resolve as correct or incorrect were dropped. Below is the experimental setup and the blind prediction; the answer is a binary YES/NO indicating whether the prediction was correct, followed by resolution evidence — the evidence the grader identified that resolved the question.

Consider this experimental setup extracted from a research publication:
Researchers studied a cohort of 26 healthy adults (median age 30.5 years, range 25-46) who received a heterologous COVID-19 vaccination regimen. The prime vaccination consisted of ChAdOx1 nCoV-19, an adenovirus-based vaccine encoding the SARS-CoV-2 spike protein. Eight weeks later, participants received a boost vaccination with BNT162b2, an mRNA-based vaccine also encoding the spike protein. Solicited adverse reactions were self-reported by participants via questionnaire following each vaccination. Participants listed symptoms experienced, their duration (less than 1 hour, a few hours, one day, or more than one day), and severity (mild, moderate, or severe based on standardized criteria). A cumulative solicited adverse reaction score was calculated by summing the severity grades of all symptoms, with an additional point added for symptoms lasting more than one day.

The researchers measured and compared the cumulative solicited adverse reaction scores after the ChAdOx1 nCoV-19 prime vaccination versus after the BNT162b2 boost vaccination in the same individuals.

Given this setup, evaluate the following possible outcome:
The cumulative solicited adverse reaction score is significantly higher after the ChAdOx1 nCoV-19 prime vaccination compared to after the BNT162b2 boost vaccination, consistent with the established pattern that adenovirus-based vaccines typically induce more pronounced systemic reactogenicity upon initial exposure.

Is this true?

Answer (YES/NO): YES